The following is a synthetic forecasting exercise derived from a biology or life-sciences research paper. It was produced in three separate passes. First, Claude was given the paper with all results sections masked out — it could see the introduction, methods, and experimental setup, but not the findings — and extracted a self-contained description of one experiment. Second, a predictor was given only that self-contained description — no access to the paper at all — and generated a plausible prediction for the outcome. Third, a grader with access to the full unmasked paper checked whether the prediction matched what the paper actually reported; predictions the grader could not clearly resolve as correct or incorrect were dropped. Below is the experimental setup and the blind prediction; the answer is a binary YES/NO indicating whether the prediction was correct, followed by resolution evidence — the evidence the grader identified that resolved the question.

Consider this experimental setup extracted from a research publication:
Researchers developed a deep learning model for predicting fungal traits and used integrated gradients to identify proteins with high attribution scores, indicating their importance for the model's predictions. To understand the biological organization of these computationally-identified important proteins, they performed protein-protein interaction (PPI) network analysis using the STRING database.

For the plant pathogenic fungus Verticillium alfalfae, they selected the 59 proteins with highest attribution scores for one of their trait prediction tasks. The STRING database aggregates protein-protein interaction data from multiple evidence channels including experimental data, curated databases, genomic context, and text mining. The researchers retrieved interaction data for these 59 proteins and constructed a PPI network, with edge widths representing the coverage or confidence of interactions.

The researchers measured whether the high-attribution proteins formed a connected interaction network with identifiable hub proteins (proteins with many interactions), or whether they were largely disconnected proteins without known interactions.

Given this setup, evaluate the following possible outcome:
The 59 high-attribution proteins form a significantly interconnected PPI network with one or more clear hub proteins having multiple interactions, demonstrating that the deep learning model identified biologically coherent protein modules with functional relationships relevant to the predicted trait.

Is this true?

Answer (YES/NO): YES